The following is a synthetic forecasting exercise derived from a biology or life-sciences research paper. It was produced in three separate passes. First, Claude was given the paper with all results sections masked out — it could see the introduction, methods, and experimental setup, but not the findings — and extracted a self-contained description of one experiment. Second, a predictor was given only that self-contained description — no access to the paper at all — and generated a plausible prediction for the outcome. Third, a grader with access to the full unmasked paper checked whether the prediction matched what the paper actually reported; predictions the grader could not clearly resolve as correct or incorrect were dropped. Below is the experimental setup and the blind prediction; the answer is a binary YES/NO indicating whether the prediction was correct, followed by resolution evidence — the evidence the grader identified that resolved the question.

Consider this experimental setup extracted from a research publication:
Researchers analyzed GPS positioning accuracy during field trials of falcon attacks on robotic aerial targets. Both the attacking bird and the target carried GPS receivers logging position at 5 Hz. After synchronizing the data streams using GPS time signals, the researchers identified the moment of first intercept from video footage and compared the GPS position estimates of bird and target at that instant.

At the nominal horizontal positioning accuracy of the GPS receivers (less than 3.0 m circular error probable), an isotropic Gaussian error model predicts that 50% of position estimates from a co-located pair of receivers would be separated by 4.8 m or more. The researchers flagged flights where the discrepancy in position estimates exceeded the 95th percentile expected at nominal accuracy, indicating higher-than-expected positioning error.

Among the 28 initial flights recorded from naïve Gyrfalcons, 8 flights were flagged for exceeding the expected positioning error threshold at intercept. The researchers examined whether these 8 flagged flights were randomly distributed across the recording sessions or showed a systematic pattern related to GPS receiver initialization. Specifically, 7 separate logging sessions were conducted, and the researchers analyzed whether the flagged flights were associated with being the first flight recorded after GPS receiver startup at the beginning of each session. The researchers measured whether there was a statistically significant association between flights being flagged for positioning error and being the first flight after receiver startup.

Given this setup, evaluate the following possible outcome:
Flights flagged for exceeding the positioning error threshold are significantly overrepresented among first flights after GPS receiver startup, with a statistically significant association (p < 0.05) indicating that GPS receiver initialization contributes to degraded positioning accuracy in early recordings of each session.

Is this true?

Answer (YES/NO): YES